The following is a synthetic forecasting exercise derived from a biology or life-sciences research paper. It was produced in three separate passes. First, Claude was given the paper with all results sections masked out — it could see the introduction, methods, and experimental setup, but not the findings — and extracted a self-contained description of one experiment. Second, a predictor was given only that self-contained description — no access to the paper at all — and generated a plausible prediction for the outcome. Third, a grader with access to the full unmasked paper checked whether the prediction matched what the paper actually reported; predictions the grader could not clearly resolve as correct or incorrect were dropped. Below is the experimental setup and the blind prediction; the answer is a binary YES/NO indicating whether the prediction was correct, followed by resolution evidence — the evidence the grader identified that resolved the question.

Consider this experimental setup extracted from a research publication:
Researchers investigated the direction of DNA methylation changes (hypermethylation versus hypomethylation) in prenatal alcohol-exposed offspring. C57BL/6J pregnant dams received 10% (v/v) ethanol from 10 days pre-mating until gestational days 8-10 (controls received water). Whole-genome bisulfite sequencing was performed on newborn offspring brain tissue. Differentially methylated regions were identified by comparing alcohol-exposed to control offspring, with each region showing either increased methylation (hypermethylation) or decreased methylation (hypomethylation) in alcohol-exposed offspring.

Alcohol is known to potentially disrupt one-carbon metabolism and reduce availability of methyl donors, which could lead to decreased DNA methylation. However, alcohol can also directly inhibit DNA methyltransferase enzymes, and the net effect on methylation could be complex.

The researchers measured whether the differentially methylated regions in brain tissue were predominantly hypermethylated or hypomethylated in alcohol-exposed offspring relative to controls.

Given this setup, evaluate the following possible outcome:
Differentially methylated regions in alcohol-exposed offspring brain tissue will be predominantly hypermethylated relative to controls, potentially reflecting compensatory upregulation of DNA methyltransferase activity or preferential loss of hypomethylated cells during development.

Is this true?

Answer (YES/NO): NO